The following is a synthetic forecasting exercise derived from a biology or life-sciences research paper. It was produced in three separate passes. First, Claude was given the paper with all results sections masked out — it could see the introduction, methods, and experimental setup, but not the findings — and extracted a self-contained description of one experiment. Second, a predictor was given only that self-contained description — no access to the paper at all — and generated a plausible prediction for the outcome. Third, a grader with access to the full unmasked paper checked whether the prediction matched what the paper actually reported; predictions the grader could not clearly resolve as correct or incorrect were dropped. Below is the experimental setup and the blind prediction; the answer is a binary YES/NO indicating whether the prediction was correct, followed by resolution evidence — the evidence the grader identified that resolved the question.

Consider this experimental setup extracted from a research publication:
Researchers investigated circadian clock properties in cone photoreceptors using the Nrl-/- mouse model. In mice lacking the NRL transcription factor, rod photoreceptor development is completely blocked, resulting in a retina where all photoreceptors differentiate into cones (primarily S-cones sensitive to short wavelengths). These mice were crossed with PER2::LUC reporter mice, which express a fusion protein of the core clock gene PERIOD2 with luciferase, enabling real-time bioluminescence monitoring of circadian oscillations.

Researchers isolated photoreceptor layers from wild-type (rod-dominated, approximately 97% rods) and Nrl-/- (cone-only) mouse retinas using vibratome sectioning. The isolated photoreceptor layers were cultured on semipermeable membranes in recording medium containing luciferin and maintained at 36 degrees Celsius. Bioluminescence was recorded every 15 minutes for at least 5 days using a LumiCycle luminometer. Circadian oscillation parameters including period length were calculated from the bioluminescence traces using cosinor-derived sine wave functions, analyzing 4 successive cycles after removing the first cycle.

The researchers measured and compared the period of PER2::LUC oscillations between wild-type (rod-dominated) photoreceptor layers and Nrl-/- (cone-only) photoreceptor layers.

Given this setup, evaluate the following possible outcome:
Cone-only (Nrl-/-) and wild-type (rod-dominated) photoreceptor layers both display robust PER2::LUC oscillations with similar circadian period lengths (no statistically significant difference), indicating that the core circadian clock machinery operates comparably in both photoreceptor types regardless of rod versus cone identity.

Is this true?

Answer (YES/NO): NO